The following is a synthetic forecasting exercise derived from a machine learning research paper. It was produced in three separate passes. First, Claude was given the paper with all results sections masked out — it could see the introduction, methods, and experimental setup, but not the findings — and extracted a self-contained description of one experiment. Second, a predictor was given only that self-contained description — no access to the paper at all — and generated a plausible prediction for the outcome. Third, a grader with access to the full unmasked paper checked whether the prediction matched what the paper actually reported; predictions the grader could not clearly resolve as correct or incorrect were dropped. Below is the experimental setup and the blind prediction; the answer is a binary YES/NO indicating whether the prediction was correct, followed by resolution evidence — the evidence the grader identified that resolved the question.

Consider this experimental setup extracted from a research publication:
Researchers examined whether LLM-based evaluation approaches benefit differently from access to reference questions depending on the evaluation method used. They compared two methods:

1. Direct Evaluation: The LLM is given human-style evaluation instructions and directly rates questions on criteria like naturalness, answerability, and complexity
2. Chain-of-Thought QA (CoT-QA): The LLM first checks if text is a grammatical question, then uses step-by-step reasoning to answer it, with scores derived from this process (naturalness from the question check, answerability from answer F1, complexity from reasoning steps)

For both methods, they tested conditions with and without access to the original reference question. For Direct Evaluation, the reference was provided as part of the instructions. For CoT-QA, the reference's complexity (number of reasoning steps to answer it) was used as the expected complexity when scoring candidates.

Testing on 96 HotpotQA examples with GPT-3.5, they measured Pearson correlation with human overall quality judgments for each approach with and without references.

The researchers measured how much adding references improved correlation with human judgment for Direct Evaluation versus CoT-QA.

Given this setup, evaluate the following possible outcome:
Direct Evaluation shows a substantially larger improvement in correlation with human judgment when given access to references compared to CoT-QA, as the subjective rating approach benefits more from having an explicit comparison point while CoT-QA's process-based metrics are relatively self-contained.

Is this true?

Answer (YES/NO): YES